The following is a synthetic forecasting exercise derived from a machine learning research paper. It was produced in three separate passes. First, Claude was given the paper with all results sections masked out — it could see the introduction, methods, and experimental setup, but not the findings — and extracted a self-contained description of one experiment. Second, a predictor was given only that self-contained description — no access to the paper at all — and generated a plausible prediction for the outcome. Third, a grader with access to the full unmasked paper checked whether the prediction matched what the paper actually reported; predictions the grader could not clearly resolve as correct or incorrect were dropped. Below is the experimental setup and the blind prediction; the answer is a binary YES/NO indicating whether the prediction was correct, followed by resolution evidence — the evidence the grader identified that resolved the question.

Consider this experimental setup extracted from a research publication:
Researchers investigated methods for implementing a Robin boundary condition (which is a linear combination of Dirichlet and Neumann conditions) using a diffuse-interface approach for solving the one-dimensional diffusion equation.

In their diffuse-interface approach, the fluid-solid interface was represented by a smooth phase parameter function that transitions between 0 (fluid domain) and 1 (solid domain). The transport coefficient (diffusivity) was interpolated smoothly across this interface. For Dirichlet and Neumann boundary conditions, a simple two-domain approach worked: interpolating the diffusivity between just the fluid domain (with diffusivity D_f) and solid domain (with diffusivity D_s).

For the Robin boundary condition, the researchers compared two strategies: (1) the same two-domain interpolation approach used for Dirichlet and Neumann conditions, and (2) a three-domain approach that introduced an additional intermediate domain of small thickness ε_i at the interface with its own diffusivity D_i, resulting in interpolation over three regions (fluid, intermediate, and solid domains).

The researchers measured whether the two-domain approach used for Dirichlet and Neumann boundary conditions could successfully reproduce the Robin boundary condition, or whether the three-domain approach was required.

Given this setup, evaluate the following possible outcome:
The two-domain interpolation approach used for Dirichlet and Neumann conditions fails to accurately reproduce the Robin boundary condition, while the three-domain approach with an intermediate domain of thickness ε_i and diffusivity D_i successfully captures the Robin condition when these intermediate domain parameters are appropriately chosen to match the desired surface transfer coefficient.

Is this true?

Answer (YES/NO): YES